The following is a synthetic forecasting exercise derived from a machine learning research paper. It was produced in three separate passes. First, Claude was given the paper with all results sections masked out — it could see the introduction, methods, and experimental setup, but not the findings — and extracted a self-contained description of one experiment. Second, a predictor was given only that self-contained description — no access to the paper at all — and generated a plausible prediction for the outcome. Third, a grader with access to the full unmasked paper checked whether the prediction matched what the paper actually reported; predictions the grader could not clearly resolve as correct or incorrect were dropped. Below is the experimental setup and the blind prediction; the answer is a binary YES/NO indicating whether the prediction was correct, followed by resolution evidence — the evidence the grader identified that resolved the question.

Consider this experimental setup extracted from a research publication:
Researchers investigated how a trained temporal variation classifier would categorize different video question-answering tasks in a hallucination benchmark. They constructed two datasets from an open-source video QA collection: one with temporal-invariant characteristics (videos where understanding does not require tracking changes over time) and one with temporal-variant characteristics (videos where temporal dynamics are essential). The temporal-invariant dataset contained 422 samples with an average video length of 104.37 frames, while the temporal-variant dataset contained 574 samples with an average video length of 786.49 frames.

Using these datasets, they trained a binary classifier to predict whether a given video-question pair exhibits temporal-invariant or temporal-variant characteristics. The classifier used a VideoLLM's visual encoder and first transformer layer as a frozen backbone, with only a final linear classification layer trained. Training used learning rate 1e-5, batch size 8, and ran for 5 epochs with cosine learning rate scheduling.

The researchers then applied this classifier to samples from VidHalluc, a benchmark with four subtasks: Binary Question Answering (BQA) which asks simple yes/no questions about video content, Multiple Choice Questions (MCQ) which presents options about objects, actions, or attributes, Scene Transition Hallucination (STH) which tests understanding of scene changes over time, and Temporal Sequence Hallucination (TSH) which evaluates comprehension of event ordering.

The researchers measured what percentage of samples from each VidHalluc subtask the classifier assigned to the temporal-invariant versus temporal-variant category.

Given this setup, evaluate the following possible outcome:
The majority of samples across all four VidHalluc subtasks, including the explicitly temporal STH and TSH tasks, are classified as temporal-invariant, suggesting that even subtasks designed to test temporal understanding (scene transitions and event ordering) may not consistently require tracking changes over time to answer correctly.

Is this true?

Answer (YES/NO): NO